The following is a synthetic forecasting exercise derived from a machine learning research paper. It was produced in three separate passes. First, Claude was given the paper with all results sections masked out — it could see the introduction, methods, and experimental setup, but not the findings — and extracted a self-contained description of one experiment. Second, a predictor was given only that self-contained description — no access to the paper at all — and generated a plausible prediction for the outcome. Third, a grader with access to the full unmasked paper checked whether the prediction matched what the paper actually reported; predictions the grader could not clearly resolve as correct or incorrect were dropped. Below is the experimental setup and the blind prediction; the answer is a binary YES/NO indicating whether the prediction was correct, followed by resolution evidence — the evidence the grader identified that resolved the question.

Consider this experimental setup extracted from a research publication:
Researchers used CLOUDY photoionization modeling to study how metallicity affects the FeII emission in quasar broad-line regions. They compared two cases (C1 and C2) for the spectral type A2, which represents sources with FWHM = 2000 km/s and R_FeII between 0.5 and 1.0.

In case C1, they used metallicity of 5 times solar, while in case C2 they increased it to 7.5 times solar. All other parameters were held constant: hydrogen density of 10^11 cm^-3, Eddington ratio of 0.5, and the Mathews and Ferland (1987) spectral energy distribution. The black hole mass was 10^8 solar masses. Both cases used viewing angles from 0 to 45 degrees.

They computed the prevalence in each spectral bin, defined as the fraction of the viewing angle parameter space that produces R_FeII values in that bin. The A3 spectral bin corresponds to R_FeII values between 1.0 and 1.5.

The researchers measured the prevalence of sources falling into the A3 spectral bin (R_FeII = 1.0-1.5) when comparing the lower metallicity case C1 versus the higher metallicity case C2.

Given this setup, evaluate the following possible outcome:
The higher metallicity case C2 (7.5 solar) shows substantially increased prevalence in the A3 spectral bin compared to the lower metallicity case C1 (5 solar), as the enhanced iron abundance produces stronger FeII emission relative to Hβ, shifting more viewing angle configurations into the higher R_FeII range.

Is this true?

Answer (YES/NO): YES